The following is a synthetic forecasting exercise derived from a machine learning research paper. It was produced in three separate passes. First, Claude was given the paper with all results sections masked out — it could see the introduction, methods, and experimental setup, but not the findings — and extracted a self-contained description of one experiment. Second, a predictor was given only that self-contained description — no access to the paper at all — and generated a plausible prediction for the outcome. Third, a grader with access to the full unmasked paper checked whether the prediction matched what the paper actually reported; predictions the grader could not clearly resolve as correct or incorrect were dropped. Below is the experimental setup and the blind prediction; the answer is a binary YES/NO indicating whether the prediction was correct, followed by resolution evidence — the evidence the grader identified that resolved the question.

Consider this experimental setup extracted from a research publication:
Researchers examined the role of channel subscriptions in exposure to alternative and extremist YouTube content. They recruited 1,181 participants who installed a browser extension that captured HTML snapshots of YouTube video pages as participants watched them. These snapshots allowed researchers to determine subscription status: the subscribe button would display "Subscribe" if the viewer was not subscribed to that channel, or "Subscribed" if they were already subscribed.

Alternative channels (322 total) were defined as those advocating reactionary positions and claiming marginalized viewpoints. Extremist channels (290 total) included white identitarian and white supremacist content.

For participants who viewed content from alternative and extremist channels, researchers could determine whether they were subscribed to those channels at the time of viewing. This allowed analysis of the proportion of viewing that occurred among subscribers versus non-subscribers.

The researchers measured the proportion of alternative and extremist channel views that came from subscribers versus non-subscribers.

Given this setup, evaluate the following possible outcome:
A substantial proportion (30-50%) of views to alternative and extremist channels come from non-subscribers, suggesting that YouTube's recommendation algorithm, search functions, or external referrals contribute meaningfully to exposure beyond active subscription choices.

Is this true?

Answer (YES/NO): NO